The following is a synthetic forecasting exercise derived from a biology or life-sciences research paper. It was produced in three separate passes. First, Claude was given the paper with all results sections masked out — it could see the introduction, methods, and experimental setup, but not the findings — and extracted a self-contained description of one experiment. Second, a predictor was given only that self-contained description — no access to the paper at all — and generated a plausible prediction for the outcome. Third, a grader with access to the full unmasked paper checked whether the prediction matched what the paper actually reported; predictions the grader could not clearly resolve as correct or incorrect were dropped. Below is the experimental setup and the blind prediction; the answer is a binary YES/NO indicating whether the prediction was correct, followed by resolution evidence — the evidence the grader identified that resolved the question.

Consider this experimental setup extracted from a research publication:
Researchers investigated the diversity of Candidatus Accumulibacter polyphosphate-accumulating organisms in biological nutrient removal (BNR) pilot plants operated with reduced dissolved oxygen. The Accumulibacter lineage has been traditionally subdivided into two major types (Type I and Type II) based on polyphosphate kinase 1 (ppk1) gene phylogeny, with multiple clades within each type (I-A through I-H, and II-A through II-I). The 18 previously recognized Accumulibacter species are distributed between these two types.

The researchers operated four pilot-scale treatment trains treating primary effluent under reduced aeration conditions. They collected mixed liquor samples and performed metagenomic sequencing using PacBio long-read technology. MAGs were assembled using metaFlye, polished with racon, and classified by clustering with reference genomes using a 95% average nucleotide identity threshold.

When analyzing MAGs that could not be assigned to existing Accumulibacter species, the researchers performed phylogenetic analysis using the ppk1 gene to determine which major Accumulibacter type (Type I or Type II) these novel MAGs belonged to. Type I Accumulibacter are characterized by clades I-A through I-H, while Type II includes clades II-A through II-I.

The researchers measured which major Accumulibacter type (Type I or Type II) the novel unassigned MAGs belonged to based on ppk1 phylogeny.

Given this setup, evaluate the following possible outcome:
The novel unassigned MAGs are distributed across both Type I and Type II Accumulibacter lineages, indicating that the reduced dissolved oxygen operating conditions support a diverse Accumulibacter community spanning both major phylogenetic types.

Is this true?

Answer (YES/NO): NO